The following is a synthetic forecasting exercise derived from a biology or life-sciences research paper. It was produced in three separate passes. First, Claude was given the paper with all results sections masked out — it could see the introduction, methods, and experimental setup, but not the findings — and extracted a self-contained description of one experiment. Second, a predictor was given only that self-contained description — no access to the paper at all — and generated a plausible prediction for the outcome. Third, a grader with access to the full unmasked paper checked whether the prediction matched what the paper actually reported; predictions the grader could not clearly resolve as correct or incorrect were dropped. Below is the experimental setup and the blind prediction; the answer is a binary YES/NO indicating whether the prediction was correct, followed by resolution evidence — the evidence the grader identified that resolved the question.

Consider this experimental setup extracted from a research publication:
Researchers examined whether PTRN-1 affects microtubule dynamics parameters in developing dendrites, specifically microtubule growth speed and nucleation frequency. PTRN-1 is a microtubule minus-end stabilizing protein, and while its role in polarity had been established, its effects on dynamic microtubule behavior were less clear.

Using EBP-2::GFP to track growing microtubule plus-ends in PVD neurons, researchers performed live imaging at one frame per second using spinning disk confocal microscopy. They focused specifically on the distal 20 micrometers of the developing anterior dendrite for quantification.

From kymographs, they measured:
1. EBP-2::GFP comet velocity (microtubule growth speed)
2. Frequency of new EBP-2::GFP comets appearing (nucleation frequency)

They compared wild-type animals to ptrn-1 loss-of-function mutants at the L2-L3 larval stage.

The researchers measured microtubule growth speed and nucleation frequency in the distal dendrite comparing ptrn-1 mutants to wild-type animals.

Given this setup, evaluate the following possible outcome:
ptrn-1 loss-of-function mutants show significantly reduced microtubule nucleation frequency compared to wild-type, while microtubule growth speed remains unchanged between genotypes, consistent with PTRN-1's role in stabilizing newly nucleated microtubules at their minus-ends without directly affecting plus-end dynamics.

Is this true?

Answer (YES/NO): NO